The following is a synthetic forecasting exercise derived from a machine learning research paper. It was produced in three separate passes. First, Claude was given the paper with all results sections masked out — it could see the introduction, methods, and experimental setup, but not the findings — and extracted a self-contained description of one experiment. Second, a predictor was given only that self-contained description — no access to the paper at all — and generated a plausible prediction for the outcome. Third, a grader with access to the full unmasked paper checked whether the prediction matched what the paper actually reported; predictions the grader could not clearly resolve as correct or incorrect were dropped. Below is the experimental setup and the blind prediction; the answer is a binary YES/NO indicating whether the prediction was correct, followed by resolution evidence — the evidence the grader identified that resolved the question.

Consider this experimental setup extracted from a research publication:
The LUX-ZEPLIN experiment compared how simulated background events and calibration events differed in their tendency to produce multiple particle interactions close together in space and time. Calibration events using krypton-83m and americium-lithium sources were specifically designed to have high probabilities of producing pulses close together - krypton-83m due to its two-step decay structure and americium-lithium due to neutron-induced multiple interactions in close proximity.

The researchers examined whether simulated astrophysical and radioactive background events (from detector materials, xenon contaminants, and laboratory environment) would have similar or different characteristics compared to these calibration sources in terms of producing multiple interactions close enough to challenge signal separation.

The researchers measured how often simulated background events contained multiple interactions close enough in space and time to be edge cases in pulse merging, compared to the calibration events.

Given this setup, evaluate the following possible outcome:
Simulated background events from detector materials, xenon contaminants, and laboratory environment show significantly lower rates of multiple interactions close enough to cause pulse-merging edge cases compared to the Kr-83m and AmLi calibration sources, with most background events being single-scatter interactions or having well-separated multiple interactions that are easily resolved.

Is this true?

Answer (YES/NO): YES